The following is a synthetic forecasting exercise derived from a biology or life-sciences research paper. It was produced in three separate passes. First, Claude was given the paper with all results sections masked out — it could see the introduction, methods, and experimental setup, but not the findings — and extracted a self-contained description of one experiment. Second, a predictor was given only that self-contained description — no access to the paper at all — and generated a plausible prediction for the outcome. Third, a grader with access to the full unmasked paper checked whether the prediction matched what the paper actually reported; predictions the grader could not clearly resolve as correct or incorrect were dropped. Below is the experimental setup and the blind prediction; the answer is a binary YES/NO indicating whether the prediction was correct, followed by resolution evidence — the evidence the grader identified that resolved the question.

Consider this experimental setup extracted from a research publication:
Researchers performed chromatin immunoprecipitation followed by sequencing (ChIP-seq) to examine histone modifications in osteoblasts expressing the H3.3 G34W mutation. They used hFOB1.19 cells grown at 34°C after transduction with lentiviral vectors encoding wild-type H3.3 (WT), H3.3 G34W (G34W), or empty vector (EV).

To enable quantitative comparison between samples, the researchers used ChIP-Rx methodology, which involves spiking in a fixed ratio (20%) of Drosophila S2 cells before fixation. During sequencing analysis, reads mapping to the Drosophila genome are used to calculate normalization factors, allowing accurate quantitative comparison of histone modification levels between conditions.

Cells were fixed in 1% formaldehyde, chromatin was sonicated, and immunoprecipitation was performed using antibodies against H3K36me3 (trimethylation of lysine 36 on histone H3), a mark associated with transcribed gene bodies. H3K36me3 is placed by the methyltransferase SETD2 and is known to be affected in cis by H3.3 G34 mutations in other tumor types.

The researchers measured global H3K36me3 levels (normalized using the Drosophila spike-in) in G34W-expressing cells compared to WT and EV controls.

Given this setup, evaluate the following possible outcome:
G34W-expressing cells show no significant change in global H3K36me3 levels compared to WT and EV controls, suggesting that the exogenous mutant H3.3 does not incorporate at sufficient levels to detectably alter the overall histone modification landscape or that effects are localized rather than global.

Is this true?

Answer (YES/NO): YES